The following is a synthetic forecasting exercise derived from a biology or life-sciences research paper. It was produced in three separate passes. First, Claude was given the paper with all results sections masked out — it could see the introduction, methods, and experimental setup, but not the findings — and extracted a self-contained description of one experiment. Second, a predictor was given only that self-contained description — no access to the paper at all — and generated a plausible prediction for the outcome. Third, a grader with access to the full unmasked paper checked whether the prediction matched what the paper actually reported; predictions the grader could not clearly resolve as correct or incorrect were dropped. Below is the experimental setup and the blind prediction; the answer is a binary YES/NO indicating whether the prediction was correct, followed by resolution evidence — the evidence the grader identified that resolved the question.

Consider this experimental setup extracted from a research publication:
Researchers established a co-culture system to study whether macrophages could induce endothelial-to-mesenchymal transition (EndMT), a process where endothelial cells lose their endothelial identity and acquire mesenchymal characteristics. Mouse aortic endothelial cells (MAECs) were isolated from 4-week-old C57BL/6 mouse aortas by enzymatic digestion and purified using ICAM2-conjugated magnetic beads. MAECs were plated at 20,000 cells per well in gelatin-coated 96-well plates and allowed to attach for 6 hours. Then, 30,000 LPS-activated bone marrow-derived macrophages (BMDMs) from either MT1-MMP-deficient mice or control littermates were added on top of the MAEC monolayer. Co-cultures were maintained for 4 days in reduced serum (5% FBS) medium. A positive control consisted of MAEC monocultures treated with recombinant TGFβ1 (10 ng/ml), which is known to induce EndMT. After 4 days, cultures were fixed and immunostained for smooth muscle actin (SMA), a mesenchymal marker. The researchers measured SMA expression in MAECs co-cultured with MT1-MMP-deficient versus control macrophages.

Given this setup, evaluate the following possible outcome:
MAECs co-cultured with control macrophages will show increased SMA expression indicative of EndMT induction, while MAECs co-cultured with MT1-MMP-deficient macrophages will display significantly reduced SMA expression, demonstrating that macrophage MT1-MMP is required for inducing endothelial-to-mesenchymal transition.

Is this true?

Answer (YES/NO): YES